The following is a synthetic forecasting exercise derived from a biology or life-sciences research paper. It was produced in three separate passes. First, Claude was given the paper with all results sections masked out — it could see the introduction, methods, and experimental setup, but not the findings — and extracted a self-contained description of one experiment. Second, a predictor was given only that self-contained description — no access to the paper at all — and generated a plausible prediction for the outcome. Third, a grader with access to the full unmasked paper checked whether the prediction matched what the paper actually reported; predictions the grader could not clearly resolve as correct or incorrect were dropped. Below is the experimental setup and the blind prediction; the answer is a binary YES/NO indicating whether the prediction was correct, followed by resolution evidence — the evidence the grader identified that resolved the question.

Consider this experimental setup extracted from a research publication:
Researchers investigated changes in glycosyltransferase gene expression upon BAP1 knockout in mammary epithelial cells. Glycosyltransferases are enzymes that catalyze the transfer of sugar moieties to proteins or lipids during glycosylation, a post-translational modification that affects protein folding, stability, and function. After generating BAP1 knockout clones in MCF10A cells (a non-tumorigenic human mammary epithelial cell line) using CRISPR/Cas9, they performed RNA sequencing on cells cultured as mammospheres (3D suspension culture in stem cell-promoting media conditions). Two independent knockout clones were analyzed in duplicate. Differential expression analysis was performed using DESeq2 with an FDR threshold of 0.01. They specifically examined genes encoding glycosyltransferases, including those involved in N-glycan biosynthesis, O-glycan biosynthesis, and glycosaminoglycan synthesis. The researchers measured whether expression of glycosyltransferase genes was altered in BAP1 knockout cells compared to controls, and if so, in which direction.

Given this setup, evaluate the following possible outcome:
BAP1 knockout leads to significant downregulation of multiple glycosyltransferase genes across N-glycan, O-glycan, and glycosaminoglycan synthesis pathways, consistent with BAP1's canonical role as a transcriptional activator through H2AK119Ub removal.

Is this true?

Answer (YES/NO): YES